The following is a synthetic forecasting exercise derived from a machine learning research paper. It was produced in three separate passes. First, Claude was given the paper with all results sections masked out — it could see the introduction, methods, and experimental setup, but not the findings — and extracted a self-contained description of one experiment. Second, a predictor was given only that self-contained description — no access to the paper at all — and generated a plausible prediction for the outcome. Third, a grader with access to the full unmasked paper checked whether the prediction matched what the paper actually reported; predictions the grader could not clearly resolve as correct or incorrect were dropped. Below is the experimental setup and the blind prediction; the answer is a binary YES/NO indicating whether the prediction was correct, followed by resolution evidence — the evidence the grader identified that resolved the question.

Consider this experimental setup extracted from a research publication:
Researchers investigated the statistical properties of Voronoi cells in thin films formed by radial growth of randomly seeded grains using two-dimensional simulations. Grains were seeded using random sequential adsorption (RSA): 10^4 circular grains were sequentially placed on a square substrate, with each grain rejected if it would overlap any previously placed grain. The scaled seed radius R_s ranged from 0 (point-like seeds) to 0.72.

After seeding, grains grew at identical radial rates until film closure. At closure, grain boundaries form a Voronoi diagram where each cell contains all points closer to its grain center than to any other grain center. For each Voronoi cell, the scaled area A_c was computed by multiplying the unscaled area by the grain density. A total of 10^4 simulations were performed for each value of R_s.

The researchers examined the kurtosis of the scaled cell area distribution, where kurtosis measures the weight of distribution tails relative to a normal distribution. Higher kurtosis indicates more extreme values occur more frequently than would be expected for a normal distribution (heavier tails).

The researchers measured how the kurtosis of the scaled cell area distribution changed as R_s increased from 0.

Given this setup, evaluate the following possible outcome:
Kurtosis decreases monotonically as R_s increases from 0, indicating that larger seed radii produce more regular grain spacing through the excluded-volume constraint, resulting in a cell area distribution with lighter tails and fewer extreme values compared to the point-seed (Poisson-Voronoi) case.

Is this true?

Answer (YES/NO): NO